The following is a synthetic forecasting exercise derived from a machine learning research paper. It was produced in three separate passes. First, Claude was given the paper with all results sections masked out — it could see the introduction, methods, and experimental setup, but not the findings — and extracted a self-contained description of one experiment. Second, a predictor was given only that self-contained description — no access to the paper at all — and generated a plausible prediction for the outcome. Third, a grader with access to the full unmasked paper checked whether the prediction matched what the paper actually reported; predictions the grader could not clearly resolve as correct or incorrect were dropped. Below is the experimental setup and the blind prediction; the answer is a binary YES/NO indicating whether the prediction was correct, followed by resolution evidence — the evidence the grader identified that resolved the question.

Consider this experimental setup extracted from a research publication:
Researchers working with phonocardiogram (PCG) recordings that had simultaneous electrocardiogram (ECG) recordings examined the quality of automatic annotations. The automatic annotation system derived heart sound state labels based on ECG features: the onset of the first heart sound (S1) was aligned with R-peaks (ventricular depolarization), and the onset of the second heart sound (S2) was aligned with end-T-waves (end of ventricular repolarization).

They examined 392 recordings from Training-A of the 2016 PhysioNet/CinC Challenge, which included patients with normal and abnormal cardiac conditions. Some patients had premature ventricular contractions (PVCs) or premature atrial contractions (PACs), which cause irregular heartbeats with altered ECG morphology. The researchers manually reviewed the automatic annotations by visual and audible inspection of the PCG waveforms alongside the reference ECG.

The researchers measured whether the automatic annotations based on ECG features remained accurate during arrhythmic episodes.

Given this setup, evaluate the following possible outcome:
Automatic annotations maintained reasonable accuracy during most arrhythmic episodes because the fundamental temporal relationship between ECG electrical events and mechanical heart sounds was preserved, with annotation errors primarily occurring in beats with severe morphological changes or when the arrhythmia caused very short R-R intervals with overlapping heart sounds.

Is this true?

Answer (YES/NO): NO